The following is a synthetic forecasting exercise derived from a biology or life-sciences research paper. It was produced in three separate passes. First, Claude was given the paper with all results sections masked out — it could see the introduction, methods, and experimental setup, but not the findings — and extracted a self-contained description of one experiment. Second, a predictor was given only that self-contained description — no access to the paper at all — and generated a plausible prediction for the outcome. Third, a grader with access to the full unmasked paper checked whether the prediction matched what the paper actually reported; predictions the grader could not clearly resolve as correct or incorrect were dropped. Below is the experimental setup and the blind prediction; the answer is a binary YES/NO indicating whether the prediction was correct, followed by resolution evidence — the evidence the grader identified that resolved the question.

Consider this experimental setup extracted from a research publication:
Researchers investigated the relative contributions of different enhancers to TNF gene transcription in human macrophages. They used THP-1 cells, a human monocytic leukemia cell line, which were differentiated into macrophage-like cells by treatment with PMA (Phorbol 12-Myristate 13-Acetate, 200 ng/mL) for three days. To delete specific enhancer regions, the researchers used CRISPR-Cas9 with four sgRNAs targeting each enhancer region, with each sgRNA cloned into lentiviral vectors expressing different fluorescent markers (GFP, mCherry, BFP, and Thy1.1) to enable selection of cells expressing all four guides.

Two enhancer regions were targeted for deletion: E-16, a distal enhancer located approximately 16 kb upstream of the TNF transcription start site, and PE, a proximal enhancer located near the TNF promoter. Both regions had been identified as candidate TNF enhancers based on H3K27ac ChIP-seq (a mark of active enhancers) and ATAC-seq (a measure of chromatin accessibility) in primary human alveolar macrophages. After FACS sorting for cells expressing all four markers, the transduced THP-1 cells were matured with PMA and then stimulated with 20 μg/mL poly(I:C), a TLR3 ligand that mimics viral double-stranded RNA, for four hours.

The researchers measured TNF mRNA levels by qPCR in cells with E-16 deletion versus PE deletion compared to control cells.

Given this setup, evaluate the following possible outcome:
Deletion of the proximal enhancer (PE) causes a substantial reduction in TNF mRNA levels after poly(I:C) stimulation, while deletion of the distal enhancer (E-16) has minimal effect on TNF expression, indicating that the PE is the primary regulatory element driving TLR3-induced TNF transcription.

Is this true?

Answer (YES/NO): NO